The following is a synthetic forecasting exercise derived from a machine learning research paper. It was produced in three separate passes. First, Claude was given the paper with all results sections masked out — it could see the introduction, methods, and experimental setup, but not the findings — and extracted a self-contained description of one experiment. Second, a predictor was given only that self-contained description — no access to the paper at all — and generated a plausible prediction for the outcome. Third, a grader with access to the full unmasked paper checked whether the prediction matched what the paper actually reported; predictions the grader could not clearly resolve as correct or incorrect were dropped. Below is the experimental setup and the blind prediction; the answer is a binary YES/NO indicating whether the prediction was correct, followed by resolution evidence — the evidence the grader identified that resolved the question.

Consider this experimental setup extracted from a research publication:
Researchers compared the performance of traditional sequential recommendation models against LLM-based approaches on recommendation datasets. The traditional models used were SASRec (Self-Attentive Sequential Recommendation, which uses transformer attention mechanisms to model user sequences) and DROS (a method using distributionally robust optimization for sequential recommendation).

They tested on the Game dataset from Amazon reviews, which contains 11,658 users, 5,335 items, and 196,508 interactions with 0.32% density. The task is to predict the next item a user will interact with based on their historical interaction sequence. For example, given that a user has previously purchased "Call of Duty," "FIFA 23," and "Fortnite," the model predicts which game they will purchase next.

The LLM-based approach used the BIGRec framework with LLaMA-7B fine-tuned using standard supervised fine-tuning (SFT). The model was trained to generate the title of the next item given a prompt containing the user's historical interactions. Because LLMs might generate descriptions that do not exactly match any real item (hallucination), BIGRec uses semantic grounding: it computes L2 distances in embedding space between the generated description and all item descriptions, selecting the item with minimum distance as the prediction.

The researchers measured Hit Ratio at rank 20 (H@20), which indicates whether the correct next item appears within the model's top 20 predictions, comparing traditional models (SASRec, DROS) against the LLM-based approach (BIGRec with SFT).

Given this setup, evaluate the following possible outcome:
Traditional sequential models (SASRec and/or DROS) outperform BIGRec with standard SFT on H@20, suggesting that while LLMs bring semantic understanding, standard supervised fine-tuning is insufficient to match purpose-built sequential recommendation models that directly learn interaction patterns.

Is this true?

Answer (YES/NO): YES